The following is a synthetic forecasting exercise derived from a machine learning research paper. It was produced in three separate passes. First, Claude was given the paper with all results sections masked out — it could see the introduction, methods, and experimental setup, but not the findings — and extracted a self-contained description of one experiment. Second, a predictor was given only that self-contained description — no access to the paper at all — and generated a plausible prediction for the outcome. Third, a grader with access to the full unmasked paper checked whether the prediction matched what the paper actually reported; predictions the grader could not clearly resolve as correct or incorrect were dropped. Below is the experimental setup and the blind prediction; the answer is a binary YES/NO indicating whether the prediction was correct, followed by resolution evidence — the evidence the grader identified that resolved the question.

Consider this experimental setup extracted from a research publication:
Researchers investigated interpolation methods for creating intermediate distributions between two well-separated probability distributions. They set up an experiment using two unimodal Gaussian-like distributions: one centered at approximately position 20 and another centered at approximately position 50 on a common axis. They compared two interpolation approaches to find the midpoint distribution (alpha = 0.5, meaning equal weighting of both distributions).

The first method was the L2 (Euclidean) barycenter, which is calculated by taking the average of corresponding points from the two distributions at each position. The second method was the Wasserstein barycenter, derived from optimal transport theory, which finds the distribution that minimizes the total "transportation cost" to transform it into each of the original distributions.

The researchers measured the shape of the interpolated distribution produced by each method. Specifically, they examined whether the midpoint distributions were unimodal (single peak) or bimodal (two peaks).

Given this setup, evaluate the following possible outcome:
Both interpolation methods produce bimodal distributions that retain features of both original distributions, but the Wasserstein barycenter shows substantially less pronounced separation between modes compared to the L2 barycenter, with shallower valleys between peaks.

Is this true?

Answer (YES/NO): NO